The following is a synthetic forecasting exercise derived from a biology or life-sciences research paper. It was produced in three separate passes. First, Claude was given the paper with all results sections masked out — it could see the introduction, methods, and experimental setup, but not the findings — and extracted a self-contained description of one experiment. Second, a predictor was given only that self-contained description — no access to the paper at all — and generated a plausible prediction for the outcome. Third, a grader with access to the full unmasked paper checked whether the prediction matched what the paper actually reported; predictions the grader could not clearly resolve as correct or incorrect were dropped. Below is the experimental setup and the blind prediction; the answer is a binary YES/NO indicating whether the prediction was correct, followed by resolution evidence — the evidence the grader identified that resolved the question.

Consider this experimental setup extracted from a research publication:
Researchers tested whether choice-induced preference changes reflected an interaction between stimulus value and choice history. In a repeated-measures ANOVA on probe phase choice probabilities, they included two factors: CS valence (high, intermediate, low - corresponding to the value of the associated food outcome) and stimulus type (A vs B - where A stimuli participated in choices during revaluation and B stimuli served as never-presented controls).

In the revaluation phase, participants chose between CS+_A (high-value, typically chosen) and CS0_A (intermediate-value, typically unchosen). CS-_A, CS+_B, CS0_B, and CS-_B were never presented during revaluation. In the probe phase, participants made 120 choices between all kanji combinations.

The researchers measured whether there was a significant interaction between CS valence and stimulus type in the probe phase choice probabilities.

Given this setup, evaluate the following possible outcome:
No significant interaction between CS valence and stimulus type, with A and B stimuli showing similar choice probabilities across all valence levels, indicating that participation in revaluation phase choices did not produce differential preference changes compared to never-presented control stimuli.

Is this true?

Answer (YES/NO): NO